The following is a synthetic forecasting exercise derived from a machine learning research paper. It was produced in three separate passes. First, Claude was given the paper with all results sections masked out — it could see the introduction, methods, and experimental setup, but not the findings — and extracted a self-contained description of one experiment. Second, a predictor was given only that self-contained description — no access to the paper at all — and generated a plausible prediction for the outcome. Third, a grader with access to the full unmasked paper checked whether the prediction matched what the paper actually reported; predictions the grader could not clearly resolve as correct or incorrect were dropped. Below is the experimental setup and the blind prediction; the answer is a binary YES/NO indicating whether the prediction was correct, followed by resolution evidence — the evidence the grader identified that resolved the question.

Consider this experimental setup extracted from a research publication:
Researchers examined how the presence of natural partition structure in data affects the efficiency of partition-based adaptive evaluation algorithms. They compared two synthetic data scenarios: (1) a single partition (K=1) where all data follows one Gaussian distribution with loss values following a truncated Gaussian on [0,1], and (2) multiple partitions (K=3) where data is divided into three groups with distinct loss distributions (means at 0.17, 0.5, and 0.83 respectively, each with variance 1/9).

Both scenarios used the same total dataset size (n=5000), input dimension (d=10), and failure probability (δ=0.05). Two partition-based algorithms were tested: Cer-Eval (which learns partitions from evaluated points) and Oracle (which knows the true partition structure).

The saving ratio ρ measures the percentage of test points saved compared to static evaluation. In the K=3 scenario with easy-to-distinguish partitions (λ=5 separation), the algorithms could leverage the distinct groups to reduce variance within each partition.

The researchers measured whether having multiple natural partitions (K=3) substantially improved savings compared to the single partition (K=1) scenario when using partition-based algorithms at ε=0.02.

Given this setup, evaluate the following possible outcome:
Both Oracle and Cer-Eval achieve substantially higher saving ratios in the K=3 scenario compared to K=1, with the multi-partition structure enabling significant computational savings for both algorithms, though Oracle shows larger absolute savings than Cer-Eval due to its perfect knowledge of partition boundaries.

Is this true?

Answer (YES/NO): YES